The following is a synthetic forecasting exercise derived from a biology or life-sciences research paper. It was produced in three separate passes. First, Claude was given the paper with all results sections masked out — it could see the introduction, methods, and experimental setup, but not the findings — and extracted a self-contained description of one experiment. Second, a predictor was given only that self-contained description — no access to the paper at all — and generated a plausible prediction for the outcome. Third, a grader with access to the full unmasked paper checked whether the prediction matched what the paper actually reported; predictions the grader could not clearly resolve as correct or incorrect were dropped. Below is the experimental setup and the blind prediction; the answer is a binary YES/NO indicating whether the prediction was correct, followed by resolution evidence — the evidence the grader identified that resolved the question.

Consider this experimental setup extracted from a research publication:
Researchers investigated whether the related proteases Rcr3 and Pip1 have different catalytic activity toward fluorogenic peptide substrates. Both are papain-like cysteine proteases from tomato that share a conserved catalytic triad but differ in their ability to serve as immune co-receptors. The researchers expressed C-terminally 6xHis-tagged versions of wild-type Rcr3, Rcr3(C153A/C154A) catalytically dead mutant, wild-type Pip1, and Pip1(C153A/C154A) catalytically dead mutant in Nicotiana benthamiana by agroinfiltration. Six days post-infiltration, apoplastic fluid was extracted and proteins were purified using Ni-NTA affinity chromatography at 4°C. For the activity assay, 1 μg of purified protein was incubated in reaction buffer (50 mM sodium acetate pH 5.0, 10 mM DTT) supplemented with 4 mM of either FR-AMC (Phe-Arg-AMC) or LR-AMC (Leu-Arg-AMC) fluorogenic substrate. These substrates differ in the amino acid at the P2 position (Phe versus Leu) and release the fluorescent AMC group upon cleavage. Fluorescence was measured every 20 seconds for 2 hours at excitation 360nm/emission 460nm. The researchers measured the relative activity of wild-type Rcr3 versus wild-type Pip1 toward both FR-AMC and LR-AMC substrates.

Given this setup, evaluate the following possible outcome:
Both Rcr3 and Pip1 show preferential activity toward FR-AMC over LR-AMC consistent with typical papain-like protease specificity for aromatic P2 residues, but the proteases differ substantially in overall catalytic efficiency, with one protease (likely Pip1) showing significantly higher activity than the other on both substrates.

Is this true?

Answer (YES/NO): NO